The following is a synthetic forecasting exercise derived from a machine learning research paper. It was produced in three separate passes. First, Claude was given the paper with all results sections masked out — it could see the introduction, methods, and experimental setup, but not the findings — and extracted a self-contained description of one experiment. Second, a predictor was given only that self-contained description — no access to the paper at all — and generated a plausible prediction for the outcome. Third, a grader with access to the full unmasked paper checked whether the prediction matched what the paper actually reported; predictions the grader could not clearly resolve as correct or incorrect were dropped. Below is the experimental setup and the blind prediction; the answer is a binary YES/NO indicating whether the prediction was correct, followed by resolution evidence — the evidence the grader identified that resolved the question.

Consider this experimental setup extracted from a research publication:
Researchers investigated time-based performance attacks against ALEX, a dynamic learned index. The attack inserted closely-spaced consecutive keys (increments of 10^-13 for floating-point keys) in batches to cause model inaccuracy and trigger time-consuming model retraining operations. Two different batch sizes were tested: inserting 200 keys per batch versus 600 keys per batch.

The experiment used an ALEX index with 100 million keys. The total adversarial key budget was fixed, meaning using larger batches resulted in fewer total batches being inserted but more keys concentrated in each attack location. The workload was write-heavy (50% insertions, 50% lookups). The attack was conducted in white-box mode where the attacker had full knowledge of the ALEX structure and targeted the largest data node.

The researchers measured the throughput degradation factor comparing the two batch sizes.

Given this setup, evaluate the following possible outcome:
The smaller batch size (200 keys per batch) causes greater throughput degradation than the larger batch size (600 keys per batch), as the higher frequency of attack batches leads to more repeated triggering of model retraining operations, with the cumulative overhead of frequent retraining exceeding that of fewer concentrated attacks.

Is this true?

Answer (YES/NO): NO